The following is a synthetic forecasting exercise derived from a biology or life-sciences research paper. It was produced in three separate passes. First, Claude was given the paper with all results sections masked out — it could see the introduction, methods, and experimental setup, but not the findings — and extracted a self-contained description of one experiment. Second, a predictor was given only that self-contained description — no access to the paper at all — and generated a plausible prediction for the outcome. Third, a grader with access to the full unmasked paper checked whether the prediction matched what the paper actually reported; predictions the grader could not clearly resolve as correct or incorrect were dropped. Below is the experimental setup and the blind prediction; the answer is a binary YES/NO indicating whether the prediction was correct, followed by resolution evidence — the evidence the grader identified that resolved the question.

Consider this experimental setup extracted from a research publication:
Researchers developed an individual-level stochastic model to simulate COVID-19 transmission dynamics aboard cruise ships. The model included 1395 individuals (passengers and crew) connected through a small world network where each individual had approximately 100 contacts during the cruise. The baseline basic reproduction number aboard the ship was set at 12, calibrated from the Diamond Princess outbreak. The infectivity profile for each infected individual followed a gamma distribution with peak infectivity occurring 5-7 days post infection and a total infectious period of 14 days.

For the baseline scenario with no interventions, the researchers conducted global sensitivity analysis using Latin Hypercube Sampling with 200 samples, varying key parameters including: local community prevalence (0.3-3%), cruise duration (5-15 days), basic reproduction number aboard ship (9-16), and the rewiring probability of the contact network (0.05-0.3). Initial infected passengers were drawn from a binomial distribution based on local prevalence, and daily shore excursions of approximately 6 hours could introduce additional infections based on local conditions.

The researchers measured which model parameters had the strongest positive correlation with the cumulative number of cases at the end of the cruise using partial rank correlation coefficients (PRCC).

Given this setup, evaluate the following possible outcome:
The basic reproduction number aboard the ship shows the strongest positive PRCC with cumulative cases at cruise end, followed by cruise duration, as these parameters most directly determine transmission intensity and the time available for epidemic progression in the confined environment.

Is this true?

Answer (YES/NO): NO